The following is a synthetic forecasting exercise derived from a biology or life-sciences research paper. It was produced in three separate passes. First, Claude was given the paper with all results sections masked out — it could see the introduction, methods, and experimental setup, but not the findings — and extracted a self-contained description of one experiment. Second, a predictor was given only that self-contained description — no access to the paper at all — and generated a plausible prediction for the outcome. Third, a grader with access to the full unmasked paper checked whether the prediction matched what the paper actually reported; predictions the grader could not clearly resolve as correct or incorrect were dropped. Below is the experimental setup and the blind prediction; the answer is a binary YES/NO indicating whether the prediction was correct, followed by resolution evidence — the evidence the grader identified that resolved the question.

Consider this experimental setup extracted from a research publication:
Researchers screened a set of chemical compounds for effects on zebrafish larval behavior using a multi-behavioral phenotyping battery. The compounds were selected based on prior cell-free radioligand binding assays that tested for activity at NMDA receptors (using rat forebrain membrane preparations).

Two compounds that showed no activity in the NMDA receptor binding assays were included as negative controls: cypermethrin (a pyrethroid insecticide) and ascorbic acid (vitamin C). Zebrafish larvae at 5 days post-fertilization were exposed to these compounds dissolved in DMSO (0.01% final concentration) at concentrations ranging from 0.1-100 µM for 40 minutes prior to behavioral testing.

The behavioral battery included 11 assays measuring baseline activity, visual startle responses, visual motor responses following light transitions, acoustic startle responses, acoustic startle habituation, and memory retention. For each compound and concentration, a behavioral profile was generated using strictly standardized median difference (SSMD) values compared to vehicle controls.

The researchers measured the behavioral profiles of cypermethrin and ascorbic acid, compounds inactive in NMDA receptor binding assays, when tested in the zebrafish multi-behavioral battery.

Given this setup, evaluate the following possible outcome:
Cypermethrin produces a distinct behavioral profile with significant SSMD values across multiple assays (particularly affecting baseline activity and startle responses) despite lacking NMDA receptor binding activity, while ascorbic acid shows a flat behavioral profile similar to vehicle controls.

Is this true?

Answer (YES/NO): NO